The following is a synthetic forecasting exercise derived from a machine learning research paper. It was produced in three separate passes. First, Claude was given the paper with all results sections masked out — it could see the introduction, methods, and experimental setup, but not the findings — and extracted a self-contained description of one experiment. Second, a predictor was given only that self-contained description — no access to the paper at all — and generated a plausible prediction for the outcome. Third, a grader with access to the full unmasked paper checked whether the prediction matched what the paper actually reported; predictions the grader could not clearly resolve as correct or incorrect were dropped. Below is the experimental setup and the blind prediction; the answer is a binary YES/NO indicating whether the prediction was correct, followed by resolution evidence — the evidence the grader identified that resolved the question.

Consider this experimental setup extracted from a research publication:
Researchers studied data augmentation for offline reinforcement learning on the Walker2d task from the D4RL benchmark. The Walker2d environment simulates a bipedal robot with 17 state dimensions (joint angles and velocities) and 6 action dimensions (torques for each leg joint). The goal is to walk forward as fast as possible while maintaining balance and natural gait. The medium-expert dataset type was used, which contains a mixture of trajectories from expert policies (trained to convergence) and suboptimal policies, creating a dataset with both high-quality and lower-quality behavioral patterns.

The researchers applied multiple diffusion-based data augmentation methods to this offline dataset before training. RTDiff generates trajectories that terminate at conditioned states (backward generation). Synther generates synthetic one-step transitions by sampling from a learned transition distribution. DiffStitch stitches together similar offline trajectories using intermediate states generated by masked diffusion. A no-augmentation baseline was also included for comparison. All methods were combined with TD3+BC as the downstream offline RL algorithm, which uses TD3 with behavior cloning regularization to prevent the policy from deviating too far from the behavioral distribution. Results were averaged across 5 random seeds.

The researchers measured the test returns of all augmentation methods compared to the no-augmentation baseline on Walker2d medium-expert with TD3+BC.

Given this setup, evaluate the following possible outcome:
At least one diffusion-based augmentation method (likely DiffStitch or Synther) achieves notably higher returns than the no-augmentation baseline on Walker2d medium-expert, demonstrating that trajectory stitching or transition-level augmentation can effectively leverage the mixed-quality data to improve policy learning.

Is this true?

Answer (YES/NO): NO